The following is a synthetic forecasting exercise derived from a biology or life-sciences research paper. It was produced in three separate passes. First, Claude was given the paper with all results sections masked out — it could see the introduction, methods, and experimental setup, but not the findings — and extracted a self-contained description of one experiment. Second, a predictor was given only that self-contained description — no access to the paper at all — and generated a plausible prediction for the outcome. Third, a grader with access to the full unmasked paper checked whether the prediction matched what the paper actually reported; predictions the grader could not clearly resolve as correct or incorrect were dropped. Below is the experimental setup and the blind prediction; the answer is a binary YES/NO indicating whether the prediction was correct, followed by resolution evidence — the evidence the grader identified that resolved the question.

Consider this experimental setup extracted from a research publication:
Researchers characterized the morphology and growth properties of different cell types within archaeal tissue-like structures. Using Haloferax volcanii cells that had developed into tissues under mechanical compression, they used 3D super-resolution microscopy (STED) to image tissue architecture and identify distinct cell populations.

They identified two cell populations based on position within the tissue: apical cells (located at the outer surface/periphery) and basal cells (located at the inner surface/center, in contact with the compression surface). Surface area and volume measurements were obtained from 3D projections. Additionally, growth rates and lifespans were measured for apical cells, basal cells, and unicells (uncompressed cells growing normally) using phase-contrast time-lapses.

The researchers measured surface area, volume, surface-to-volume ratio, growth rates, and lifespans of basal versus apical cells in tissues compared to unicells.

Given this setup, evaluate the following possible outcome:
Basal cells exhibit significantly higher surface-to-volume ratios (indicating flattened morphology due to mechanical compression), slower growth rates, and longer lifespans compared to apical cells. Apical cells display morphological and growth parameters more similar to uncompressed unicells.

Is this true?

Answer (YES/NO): NO